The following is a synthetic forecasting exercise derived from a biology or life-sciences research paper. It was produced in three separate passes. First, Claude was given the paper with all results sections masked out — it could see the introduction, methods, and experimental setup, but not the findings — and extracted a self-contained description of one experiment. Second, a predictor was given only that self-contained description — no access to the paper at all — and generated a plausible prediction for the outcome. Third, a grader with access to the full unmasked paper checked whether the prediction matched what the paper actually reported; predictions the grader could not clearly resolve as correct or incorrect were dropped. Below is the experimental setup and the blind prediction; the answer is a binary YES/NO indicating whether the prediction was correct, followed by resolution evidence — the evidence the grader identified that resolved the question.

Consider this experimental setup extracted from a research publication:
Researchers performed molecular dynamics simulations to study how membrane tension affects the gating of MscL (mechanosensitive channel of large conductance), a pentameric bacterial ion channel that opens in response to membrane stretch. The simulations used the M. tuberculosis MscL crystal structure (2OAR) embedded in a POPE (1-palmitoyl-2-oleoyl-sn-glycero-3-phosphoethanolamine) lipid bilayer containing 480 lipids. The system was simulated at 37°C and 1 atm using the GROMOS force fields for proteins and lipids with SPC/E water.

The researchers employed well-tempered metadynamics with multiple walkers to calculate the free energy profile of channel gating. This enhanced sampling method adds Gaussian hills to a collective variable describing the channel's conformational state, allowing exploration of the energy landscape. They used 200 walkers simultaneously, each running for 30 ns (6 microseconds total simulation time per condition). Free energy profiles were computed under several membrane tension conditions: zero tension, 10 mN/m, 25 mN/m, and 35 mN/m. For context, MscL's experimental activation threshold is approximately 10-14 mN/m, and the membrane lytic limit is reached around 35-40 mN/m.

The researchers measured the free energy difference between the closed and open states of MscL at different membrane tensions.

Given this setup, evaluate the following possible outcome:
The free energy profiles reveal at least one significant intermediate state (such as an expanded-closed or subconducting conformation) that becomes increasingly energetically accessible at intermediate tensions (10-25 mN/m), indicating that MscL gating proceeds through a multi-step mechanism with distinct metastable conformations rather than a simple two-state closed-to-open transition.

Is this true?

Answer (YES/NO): YES